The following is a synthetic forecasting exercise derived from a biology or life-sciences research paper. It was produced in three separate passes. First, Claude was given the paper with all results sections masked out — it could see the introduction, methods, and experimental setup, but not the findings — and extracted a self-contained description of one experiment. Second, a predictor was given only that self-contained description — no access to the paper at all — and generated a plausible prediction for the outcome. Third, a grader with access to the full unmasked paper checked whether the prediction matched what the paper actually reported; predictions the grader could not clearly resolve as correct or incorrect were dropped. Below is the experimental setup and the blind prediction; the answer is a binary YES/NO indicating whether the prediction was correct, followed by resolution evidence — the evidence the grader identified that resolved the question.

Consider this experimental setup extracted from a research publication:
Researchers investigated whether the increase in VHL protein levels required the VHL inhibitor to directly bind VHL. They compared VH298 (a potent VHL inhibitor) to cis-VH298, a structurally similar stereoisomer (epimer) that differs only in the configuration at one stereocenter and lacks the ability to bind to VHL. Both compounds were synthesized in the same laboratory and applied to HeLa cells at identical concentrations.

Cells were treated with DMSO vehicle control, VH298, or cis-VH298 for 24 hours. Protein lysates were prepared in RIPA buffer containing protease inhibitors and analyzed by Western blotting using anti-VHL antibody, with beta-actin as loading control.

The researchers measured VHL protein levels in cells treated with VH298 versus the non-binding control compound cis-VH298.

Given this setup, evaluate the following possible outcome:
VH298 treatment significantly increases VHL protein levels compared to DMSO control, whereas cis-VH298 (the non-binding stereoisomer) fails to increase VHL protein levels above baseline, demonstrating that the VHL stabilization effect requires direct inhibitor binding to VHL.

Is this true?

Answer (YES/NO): YES